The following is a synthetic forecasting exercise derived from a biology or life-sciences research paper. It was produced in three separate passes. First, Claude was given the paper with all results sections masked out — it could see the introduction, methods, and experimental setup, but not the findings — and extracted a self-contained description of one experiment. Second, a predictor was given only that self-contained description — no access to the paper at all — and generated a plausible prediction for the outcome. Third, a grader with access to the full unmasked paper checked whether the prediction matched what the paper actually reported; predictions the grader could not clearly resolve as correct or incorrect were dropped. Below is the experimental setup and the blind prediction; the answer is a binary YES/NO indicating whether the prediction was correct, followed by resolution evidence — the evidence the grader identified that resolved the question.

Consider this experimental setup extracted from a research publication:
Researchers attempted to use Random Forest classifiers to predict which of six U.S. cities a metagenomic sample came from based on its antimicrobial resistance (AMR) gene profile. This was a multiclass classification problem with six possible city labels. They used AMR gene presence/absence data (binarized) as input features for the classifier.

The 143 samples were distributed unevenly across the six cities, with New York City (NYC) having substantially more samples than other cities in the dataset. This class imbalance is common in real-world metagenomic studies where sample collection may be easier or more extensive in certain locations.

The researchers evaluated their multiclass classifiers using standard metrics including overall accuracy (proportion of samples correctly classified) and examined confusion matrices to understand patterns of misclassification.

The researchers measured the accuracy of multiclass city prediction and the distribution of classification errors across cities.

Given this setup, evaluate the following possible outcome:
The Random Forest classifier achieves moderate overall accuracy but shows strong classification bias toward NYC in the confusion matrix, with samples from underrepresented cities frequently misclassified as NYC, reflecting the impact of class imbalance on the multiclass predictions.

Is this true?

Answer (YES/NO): NO